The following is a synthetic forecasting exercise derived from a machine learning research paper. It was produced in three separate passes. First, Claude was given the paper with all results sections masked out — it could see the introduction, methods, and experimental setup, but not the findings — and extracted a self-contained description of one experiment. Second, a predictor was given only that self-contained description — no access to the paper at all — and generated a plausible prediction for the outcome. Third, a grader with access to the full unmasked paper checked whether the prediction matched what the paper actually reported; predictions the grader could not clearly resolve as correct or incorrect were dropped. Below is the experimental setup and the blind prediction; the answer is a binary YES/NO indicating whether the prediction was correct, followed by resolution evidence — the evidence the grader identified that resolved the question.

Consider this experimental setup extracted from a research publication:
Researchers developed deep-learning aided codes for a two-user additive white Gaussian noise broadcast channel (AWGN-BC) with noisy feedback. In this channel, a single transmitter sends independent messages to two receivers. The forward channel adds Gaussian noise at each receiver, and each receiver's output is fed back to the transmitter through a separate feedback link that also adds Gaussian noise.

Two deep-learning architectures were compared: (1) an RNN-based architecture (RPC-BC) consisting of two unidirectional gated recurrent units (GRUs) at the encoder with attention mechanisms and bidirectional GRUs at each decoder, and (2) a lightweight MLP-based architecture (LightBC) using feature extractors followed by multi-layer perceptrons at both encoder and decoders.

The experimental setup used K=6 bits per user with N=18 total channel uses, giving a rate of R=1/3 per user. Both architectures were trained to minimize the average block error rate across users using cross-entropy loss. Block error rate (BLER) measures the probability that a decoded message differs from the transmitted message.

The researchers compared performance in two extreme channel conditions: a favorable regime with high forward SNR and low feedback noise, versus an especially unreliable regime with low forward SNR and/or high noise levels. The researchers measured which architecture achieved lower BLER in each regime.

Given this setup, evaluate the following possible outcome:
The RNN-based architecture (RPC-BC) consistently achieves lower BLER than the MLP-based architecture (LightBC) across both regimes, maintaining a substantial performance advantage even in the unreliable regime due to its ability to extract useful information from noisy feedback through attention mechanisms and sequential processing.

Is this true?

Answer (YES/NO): NO